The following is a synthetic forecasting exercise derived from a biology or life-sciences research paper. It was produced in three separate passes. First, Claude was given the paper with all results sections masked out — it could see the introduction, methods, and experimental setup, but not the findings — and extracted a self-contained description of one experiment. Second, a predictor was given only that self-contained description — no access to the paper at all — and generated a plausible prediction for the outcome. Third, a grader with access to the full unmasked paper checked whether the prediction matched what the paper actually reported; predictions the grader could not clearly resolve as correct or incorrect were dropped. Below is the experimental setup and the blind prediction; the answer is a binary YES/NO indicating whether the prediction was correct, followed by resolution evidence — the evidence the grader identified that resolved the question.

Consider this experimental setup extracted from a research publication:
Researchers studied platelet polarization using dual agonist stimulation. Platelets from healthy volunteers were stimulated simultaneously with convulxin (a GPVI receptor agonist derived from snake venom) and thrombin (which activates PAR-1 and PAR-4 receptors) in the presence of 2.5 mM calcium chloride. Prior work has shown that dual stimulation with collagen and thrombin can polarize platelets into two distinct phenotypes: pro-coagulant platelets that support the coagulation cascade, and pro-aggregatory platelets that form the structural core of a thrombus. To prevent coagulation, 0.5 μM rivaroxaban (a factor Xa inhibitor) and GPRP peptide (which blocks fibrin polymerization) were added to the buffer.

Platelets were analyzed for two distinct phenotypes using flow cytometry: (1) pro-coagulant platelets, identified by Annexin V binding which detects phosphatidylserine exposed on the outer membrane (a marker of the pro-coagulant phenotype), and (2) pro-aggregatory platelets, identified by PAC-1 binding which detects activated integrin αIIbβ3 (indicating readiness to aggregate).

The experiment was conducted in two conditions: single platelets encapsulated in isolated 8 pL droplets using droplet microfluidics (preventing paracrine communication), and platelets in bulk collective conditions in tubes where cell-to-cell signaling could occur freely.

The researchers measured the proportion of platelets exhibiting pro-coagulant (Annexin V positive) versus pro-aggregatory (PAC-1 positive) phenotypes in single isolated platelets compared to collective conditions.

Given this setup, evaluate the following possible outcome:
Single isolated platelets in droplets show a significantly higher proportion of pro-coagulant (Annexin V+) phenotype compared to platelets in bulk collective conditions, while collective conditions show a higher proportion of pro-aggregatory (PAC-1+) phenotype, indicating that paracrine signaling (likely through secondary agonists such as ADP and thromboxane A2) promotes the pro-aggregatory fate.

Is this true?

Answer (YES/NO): NO